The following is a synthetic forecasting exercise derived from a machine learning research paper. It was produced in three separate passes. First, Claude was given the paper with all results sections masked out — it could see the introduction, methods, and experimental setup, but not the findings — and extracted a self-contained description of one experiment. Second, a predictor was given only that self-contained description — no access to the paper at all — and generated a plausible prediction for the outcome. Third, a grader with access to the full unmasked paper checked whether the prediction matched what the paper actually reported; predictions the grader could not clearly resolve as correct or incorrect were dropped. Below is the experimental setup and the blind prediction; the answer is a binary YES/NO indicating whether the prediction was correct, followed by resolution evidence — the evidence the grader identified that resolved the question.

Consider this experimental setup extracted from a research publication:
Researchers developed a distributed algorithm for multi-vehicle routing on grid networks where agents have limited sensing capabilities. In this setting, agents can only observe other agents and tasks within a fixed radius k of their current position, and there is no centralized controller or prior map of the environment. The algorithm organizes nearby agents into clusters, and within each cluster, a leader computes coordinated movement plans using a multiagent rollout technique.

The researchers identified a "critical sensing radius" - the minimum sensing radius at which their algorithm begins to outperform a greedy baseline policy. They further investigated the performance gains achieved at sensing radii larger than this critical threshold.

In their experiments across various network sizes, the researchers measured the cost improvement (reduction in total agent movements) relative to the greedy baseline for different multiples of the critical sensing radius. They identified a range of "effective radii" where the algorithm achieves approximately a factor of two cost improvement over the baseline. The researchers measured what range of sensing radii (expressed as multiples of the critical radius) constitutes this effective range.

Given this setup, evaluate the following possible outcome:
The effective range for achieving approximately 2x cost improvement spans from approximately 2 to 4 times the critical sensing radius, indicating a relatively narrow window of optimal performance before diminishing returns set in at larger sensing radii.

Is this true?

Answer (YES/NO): NO